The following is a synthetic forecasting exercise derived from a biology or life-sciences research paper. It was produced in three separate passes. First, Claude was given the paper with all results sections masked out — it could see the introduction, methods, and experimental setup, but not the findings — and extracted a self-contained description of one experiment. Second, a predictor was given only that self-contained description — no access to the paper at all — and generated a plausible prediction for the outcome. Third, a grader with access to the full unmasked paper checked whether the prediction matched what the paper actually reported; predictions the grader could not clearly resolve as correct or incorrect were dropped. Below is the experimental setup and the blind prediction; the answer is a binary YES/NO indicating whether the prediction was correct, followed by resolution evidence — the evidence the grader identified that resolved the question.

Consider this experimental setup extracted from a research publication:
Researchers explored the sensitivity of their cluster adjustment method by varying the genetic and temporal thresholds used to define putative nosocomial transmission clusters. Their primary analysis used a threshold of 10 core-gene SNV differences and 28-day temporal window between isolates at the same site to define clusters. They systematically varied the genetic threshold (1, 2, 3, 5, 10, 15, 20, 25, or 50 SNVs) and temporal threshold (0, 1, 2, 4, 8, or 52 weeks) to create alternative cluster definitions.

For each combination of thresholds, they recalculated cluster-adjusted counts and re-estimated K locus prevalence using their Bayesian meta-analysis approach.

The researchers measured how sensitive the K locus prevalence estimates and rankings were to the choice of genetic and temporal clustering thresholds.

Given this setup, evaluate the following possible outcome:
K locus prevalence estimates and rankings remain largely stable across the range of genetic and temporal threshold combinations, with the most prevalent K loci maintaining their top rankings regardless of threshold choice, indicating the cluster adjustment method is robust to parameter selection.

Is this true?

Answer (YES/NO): YES